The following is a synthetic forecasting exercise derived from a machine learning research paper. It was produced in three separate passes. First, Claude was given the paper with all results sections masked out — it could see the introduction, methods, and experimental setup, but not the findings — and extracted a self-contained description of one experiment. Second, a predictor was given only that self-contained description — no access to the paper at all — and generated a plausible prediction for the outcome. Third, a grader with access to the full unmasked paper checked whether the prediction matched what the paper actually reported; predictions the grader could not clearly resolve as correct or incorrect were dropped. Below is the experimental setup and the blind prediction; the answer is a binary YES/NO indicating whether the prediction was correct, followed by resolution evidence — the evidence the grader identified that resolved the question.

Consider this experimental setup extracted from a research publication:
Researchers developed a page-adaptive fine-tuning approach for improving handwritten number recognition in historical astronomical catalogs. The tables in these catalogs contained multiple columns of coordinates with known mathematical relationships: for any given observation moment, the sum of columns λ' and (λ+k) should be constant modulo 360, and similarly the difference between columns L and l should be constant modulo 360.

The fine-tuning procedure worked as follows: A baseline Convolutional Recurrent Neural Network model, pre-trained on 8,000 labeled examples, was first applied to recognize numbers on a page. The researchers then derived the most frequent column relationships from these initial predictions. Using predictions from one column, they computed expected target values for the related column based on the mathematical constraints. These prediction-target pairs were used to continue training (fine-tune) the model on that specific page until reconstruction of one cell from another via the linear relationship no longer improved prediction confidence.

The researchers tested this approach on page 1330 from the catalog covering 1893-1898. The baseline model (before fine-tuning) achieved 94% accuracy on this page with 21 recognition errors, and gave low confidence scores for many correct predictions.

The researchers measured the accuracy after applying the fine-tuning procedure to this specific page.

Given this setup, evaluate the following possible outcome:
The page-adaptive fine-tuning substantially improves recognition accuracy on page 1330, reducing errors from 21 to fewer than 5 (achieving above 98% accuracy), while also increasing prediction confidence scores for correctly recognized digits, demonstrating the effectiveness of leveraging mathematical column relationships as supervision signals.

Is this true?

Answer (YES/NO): YES